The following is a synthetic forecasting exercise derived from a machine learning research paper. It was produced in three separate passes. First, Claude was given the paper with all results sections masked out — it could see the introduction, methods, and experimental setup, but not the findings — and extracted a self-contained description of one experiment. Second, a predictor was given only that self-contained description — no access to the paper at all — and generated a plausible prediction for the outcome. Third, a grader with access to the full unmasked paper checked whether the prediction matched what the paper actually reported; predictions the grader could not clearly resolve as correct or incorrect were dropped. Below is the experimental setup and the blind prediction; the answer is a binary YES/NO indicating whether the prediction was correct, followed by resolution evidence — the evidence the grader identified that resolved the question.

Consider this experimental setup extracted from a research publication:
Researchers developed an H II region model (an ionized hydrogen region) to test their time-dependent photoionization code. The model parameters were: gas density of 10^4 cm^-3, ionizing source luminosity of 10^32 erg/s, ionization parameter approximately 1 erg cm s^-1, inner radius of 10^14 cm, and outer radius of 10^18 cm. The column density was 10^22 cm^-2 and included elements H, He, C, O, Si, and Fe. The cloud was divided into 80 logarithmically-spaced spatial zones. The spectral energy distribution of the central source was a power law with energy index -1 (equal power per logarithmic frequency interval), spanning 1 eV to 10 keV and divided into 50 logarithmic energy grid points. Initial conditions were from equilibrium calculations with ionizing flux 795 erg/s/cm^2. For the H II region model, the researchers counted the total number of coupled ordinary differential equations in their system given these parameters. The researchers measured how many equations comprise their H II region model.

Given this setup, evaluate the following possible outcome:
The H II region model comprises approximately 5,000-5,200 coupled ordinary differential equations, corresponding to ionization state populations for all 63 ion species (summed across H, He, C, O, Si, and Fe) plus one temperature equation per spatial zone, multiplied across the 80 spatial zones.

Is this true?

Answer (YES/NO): NO